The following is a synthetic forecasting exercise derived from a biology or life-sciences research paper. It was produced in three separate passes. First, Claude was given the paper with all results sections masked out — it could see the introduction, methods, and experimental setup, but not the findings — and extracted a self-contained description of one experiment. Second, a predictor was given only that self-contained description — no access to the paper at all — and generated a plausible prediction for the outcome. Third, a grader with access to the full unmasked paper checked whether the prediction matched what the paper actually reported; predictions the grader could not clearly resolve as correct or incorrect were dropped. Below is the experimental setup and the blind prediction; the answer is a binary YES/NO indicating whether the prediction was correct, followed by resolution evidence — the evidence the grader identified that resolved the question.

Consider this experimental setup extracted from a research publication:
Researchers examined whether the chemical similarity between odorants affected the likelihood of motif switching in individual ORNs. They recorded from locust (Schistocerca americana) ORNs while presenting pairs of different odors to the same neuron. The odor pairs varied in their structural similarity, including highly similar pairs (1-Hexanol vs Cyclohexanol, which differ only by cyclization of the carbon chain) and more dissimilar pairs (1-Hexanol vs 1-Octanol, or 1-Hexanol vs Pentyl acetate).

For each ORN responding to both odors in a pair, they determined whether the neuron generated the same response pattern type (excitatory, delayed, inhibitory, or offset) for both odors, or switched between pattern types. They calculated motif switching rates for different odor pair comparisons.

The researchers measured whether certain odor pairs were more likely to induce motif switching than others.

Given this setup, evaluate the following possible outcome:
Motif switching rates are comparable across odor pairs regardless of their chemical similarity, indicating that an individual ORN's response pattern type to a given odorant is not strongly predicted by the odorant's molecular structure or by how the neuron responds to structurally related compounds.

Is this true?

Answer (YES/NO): NO